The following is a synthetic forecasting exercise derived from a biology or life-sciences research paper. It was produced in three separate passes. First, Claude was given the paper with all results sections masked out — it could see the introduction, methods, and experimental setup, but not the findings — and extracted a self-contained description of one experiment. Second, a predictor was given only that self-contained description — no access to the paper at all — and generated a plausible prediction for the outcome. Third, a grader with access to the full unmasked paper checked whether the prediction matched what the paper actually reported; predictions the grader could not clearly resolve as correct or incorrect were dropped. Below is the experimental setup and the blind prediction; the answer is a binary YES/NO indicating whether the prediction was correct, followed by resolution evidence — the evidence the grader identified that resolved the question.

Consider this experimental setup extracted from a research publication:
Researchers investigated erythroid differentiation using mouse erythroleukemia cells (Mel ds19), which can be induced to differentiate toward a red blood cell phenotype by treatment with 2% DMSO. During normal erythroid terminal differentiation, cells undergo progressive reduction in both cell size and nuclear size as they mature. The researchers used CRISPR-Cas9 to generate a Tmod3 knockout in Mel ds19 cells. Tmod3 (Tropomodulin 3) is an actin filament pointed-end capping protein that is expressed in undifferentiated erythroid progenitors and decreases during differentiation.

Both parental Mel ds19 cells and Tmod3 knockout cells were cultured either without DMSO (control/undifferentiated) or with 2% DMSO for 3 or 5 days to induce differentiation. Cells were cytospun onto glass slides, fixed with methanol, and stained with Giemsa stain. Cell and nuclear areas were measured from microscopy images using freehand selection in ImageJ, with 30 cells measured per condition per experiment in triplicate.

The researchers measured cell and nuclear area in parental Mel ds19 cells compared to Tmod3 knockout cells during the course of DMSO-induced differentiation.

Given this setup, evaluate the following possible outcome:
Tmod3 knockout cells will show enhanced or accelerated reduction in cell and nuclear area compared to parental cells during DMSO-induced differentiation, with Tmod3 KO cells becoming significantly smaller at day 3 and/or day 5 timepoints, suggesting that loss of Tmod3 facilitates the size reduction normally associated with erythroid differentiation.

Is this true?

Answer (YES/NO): NO